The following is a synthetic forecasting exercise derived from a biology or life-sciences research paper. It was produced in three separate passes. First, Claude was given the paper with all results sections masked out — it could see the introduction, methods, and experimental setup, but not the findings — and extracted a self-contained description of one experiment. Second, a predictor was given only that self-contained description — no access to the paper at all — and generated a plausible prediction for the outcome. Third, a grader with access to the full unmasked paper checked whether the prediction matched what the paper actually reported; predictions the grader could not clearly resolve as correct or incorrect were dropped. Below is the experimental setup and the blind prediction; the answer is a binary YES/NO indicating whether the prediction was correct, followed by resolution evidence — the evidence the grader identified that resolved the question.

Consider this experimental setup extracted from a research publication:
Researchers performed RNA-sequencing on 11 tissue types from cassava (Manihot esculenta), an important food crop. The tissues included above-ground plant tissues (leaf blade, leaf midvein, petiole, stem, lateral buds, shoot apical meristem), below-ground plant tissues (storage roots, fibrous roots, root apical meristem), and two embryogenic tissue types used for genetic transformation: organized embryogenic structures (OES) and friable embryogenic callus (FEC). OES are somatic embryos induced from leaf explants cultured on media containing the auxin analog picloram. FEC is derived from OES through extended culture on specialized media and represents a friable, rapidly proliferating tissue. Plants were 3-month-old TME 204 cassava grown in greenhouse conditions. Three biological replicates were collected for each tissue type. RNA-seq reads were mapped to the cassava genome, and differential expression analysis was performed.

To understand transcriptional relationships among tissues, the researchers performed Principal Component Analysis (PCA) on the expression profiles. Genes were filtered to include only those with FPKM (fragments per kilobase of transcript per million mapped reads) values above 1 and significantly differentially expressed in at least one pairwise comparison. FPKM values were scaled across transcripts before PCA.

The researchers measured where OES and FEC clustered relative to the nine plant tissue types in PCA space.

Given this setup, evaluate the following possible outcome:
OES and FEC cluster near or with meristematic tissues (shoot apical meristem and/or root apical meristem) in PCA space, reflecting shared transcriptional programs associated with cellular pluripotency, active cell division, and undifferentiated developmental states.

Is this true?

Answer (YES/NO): NO